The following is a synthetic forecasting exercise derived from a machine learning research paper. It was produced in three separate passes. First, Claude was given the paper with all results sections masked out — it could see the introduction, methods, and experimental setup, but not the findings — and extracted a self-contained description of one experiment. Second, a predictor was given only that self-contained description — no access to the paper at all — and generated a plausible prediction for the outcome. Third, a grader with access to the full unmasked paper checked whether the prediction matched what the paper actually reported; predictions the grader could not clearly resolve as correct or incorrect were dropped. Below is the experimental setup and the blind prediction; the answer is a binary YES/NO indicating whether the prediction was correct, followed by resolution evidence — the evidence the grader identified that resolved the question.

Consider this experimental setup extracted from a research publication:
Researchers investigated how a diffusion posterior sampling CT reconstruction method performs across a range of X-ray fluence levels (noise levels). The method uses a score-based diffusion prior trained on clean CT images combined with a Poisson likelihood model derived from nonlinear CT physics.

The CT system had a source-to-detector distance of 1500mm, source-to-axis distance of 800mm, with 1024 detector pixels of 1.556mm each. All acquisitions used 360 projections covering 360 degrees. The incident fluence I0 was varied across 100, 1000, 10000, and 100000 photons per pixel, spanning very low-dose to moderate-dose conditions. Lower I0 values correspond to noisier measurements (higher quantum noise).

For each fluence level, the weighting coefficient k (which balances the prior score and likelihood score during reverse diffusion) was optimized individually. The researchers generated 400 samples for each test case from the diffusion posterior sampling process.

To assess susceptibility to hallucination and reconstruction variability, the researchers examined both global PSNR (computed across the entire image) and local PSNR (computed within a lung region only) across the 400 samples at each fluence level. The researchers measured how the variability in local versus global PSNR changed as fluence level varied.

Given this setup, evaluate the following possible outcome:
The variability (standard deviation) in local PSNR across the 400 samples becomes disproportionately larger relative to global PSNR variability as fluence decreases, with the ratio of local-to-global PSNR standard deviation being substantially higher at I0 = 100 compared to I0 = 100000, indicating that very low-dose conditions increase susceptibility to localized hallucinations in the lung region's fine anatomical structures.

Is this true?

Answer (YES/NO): NO